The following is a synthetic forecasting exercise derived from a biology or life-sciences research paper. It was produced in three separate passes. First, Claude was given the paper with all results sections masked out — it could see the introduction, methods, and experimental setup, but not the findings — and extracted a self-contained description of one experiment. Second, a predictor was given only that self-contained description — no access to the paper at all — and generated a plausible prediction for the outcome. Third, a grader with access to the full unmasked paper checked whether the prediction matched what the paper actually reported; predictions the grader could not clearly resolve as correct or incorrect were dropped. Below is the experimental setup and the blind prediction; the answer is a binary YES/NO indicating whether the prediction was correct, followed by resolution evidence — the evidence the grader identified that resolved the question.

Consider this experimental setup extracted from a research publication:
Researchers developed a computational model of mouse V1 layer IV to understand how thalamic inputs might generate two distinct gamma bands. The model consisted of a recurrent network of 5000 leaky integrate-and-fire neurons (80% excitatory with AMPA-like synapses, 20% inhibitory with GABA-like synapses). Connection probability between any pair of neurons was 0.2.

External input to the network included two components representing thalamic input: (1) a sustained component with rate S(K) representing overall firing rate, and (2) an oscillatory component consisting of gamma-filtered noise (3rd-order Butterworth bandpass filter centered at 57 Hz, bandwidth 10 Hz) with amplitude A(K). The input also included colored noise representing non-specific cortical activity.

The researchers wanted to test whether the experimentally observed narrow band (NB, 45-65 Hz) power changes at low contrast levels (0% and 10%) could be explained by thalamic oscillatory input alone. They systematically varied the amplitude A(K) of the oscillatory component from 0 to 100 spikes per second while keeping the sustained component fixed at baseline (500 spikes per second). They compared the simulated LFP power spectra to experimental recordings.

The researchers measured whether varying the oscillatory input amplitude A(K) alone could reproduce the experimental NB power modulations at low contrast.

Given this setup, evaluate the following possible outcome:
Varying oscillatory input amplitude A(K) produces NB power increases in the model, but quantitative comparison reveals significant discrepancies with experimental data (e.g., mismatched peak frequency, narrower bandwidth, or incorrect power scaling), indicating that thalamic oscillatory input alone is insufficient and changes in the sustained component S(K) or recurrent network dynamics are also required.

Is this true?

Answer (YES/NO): NO